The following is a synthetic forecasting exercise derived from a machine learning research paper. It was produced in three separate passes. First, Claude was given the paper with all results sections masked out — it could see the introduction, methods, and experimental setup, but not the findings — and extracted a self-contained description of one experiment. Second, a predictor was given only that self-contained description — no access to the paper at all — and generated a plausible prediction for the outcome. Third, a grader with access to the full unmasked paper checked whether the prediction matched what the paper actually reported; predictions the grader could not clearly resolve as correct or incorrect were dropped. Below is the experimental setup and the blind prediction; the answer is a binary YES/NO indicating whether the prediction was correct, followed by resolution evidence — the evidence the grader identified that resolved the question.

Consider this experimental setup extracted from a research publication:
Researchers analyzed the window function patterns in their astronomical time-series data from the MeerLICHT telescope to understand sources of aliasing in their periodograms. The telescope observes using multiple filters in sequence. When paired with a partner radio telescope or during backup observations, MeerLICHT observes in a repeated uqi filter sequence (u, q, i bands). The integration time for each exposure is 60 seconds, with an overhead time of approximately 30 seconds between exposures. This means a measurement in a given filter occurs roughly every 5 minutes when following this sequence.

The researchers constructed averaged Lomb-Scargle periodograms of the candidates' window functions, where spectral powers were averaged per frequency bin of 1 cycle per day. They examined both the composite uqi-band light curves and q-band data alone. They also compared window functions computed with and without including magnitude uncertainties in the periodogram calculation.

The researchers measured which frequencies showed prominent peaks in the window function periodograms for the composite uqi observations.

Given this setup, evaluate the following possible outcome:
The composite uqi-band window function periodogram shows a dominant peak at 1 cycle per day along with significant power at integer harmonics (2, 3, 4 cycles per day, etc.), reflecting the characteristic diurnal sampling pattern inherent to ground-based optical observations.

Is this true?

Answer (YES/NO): NO